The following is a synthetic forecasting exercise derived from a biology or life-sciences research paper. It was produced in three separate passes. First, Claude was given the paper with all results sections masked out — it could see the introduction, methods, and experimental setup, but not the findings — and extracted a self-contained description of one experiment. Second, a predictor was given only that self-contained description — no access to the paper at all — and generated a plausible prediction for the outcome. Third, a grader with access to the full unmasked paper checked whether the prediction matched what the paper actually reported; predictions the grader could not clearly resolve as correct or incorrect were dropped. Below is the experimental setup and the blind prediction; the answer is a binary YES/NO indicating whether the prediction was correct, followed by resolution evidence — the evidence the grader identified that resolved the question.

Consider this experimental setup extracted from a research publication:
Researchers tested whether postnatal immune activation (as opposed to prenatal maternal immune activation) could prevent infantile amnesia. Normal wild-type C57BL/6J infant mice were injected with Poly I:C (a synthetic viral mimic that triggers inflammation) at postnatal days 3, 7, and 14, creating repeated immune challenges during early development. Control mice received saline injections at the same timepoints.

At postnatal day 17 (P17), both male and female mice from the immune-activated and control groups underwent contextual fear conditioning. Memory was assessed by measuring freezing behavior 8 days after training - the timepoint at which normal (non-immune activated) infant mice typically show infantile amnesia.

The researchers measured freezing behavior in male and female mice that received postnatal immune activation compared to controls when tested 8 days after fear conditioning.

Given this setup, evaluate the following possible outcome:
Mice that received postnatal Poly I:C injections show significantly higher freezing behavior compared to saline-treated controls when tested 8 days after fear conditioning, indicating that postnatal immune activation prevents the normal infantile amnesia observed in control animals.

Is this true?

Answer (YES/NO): NO